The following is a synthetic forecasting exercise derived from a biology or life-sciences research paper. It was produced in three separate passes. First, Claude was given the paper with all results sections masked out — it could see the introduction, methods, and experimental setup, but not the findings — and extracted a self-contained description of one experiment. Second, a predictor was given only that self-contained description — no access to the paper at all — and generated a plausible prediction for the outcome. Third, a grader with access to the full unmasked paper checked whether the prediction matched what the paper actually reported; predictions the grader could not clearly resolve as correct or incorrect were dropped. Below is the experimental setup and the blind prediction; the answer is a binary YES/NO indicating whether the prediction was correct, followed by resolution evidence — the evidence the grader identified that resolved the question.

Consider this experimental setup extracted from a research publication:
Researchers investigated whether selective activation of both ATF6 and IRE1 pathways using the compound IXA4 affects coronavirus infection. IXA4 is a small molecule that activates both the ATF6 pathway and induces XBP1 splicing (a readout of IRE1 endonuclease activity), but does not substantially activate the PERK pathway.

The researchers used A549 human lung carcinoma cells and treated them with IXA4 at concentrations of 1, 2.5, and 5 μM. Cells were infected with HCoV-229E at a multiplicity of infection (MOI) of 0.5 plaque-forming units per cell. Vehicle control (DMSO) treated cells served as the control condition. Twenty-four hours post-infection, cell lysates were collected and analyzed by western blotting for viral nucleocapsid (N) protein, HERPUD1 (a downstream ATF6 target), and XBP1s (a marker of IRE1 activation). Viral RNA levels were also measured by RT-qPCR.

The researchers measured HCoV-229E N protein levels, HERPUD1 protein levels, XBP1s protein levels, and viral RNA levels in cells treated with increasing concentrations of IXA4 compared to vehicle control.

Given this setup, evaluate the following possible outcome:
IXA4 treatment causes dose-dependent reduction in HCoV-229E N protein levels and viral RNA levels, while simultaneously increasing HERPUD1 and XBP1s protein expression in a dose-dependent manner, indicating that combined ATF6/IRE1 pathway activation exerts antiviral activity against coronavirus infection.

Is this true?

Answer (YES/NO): NO